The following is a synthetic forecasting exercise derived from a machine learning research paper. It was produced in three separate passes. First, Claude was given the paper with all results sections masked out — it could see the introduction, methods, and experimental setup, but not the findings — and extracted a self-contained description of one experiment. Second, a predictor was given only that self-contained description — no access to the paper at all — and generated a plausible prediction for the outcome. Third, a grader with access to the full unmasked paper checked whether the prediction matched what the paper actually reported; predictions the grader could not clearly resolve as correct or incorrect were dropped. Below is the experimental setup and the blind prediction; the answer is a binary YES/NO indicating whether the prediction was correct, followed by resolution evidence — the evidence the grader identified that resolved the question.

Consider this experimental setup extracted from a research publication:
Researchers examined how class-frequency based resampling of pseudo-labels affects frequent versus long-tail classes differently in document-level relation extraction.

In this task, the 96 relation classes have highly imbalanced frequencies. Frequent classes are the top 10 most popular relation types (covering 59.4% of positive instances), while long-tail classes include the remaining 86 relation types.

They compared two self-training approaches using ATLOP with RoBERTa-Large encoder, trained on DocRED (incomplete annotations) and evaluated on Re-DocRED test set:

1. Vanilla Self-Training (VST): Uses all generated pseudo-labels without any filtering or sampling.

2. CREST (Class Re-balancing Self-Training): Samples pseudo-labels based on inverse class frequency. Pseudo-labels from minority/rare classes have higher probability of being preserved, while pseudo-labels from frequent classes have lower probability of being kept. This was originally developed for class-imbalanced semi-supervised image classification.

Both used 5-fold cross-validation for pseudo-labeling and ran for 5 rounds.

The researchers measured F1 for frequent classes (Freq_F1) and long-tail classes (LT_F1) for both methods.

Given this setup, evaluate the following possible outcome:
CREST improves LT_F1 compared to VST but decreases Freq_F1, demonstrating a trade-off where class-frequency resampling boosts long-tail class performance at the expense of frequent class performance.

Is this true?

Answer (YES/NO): YES